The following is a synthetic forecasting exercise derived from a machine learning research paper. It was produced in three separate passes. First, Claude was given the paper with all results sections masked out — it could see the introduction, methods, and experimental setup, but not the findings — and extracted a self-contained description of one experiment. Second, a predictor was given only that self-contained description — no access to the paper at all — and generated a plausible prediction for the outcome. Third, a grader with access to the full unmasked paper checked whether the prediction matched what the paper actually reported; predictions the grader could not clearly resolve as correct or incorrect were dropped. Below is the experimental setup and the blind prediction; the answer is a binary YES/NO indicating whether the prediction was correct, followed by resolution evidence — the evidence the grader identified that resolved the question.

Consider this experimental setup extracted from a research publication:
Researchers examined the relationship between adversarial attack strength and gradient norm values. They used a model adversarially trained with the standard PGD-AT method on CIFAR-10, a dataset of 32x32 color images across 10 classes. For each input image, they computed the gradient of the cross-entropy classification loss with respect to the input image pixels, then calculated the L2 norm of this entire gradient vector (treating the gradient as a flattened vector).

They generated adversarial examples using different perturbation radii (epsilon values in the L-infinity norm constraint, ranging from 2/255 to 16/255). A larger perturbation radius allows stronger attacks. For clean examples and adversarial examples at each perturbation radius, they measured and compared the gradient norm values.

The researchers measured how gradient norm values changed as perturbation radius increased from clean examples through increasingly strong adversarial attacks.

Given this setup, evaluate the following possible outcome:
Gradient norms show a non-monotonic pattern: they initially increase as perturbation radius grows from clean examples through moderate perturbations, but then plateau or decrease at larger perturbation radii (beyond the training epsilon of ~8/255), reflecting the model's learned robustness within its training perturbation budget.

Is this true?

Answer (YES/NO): NO